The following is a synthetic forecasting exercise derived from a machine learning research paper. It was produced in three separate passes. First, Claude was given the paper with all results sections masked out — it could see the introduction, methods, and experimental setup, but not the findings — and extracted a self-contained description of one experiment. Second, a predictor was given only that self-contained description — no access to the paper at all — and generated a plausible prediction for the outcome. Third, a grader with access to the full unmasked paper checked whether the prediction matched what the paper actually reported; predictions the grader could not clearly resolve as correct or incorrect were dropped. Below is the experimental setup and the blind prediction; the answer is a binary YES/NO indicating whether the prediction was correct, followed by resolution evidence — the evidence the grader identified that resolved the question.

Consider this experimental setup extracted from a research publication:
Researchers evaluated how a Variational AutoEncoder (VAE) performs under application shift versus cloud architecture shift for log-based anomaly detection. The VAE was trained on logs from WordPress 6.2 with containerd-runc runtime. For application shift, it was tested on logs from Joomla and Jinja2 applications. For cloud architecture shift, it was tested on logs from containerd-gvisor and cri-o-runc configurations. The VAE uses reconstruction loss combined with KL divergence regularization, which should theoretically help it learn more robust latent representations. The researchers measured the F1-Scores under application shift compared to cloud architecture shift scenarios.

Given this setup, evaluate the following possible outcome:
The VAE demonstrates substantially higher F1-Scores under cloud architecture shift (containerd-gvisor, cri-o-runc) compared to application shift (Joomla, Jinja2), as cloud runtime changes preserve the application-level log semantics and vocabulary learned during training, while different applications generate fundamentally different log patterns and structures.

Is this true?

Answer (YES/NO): NO